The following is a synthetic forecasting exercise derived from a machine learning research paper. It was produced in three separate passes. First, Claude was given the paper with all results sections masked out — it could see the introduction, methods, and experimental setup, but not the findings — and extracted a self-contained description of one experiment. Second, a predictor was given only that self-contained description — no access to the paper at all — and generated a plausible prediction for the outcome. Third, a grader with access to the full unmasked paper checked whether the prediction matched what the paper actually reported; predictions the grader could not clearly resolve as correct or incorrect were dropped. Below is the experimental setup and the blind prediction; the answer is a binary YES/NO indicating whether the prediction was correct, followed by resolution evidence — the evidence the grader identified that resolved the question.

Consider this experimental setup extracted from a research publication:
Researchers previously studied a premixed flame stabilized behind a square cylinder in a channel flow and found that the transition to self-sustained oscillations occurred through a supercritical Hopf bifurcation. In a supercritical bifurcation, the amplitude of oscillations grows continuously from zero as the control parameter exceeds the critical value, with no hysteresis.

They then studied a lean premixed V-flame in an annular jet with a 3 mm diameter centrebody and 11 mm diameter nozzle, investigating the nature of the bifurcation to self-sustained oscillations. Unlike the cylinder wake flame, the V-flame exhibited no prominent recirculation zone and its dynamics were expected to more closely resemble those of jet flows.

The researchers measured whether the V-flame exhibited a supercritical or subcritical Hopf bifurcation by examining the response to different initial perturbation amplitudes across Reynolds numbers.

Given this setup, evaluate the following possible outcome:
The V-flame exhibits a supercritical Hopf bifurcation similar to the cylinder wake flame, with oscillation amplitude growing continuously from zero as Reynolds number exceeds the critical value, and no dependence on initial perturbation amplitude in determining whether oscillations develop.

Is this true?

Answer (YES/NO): NO